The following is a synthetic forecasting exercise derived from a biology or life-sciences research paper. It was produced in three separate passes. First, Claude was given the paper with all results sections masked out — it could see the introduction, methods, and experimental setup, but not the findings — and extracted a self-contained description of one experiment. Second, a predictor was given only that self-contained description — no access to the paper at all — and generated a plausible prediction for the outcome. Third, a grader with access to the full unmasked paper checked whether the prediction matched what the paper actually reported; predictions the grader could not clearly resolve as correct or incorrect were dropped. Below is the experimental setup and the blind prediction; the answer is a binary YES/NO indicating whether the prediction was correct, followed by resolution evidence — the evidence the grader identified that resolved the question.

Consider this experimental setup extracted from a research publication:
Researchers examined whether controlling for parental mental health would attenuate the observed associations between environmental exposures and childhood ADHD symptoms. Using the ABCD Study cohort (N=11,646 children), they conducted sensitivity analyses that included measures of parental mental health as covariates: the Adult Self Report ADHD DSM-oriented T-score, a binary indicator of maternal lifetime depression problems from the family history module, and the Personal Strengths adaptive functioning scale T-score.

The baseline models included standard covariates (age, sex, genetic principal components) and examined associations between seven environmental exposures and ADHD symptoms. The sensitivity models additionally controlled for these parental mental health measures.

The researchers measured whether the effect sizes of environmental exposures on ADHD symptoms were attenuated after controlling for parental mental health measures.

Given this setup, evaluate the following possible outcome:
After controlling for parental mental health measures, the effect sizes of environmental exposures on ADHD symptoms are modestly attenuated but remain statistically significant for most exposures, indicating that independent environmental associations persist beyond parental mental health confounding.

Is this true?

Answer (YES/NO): NO